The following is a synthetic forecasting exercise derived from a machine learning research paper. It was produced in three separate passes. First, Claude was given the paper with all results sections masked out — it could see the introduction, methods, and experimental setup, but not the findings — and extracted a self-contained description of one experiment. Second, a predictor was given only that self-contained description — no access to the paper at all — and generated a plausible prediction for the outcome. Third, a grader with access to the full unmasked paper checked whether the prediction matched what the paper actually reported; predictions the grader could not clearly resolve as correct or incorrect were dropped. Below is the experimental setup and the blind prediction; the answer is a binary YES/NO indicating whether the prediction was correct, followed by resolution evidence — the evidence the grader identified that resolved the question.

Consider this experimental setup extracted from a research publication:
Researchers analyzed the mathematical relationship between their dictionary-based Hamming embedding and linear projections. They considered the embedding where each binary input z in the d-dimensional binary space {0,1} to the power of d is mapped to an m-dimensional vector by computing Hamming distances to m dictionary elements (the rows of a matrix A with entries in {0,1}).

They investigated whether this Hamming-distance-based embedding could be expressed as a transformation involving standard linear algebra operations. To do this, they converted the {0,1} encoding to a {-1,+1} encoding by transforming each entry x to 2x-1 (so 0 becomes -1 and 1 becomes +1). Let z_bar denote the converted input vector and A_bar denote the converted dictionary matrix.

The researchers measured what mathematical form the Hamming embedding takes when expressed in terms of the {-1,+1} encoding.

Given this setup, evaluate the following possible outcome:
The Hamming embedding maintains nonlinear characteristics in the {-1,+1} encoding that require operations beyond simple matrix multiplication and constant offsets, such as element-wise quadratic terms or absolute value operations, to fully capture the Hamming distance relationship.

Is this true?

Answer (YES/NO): NO